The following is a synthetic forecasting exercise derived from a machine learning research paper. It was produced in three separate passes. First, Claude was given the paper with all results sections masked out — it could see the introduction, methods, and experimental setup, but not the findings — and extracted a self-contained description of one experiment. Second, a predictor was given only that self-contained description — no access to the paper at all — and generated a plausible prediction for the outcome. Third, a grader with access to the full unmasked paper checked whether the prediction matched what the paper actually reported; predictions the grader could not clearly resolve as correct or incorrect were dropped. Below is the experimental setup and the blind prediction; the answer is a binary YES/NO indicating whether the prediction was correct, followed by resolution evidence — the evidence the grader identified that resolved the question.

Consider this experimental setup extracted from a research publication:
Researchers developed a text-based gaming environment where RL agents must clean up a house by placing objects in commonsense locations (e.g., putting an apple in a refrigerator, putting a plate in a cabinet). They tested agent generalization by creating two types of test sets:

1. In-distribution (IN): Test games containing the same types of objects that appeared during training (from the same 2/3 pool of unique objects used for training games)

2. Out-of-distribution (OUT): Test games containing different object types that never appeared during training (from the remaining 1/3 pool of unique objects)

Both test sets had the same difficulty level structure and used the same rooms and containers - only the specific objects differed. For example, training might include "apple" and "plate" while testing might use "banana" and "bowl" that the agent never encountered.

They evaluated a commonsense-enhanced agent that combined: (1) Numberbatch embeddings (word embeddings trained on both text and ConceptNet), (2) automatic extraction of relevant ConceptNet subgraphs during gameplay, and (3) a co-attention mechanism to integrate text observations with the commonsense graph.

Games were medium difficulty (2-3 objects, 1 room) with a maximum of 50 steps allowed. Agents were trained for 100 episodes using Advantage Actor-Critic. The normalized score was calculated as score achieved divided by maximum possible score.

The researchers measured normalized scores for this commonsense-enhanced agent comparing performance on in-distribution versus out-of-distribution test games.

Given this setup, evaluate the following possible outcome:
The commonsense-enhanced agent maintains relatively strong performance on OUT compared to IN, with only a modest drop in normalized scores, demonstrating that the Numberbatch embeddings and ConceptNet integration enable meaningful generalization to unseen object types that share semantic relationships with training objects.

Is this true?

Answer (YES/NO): NO